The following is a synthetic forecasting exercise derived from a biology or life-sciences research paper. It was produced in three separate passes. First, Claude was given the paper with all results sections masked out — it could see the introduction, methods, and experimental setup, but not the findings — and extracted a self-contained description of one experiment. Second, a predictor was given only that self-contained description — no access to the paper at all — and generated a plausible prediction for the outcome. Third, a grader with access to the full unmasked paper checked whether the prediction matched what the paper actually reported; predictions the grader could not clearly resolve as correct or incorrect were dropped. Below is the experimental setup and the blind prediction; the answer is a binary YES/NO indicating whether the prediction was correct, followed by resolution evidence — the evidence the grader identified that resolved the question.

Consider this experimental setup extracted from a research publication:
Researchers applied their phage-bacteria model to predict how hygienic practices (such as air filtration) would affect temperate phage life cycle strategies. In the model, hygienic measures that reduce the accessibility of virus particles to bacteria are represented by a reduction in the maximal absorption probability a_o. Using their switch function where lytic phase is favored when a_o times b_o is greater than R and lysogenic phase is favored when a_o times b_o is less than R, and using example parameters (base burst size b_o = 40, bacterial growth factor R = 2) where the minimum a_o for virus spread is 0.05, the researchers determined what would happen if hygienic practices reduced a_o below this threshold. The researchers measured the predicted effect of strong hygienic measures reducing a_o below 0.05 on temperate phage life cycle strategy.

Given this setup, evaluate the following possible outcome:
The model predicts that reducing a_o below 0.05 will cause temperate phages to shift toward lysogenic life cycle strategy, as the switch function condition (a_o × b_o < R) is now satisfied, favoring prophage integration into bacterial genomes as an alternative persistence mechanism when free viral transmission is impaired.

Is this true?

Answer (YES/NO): YES